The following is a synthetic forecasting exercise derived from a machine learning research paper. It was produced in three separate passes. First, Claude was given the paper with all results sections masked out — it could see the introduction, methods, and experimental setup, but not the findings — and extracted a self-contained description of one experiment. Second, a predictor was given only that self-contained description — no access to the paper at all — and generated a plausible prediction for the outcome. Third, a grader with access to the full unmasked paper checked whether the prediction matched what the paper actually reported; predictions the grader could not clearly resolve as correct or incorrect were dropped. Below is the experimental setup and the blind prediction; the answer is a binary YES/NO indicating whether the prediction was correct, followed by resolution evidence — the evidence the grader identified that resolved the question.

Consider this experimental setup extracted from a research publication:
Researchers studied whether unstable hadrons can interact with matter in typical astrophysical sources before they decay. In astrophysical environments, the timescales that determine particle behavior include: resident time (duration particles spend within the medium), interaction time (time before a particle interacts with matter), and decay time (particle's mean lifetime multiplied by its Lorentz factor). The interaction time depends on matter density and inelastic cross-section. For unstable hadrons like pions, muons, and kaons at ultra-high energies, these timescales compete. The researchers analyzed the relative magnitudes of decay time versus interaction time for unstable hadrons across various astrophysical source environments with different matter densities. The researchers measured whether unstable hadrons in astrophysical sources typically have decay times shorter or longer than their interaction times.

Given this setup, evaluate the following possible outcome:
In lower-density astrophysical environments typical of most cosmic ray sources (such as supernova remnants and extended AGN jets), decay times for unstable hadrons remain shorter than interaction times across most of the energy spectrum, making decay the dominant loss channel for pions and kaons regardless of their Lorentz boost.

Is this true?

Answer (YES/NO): YES